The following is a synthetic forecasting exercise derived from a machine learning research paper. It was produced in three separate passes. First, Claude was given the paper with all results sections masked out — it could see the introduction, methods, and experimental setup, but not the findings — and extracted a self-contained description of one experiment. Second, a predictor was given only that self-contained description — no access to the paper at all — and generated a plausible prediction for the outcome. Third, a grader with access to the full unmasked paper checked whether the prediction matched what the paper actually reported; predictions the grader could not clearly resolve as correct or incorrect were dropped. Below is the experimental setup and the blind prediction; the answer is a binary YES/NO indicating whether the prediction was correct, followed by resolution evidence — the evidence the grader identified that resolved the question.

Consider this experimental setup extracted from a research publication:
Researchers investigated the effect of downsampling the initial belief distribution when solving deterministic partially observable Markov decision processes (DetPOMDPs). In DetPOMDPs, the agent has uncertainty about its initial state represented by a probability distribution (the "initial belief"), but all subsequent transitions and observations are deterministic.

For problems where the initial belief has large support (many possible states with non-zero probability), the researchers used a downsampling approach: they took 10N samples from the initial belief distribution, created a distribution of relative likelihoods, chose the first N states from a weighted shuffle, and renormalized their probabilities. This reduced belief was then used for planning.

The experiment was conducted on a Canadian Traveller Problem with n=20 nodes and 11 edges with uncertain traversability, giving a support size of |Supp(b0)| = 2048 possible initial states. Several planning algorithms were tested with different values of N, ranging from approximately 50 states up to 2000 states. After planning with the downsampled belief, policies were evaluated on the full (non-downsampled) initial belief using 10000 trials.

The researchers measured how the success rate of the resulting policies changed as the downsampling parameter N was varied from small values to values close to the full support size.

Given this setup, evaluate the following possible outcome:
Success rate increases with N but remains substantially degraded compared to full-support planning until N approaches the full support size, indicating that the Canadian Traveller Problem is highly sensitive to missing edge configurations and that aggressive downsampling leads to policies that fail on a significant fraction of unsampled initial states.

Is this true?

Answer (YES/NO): NO